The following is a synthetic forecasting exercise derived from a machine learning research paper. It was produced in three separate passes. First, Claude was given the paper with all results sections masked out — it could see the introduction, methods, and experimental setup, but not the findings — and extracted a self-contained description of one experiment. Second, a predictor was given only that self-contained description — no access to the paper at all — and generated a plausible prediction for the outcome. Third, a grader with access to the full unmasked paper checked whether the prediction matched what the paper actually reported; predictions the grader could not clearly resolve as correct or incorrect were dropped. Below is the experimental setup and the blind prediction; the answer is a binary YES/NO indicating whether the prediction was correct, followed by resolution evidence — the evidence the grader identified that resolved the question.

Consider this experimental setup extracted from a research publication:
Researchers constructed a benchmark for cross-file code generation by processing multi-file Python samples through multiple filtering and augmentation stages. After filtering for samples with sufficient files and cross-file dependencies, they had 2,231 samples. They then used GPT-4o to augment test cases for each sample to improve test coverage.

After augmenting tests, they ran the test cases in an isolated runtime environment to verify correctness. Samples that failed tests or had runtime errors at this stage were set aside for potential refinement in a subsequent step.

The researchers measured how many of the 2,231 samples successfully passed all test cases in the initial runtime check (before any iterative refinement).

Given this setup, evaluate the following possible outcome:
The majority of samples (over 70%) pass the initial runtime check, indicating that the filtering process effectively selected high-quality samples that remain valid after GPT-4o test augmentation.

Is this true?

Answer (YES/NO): NO